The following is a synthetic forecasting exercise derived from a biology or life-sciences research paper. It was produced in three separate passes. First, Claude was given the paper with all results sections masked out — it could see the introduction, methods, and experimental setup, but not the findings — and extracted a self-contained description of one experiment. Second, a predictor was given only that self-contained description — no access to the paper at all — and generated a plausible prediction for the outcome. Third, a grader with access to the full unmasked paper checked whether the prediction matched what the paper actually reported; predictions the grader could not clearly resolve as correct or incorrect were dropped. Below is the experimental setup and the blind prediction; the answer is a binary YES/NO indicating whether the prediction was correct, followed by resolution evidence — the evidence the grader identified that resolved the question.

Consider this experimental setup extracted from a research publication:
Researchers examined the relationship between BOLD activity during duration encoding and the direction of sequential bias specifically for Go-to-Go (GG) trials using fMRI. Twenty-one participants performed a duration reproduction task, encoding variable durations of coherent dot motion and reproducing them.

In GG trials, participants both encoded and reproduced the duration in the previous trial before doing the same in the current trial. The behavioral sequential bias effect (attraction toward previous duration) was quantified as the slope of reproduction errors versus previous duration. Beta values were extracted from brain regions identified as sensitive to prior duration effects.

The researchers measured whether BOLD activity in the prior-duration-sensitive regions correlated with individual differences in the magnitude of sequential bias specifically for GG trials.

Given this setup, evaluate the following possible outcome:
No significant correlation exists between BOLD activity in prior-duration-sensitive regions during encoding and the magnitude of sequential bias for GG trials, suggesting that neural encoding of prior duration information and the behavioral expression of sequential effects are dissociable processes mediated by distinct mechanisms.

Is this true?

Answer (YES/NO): NO